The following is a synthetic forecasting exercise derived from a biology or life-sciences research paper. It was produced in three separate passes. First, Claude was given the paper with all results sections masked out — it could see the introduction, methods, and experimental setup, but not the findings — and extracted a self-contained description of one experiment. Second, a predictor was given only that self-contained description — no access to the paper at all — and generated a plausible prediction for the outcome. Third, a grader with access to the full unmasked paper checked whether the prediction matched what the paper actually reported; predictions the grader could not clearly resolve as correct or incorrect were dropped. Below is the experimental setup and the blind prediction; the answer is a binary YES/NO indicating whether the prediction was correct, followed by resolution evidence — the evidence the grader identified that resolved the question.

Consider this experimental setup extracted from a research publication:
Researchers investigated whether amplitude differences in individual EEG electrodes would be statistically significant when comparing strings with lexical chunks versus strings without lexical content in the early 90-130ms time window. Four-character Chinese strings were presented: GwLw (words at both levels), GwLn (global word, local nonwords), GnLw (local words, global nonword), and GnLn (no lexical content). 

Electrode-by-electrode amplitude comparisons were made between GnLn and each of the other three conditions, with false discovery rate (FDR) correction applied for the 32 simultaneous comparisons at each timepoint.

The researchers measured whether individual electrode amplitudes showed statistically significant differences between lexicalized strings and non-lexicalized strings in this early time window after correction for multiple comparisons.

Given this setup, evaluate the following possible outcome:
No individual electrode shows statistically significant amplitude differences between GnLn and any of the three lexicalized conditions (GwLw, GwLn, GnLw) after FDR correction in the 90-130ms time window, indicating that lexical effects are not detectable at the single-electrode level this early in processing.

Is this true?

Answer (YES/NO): YES